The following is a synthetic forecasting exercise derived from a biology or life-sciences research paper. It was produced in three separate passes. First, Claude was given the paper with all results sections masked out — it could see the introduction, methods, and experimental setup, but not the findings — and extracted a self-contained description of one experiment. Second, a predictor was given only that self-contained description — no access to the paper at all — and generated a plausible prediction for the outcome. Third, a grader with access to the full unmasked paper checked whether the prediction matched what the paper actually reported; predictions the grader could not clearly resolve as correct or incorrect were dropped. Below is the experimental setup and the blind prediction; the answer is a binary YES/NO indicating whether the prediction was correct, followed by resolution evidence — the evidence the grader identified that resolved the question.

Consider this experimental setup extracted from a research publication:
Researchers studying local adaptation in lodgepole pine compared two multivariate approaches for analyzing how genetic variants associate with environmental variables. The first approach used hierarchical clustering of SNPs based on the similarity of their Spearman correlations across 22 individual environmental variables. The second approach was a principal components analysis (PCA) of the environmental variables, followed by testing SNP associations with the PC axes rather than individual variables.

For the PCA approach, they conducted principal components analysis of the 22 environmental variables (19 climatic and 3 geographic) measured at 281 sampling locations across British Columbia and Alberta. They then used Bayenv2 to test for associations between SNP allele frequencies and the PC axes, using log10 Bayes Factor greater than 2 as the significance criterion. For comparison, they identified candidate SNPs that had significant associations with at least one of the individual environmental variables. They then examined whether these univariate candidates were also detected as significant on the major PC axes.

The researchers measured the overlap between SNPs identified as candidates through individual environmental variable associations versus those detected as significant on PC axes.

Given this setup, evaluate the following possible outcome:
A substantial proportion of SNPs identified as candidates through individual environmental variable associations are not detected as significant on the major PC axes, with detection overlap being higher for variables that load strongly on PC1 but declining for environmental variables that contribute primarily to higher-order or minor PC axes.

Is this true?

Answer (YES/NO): NO